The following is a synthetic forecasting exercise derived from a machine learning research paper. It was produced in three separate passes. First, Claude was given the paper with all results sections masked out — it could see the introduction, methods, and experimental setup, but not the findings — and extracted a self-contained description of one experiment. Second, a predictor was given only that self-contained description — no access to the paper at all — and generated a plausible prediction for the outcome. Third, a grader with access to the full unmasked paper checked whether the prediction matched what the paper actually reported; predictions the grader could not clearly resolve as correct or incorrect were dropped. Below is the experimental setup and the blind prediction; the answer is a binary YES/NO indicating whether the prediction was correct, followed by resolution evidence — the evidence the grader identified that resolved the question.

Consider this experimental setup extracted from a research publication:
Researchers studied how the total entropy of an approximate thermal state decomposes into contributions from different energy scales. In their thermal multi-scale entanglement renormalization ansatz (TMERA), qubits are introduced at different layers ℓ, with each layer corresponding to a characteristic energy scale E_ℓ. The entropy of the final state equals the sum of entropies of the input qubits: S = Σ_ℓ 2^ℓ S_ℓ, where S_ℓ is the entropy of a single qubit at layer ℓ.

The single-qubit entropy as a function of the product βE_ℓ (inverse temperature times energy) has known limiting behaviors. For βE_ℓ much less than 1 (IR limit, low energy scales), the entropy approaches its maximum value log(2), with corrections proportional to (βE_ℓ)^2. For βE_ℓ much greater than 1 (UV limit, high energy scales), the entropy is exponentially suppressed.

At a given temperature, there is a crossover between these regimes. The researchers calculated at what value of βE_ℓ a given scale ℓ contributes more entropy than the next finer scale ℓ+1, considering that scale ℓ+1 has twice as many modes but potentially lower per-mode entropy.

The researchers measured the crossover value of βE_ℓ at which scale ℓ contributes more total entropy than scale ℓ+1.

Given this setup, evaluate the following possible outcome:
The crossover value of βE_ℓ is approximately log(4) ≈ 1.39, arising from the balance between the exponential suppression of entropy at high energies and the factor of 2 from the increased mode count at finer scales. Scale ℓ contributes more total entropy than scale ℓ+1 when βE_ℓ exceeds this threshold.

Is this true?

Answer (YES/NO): NO